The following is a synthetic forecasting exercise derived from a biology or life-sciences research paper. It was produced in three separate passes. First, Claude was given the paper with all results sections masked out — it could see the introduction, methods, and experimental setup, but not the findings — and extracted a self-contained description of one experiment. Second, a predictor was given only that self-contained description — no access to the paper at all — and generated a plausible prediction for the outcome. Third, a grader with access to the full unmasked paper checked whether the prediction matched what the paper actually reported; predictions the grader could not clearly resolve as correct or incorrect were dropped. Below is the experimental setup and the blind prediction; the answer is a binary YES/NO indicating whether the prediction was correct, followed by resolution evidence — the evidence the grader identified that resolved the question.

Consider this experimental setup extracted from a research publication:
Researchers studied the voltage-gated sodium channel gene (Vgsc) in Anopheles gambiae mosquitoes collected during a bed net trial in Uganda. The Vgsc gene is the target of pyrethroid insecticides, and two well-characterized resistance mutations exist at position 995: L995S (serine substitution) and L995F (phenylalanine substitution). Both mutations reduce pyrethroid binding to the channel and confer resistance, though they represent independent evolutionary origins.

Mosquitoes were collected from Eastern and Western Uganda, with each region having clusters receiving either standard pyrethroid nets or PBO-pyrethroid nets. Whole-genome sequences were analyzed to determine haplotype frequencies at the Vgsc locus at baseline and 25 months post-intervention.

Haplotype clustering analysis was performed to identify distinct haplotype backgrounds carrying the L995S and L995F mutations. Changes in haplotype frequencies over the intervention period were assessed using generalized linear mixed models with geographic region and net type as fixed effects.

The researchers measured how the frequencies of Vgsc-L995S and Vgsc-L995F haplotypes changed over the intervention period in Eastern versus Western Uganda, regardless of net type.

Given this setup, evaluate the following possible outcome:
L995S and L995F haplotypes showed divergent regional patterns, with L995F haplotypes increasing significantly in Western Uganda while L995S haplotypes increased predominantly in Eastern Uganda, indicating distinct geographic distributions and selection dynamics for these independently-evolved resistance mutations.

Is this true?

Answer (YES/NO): YES